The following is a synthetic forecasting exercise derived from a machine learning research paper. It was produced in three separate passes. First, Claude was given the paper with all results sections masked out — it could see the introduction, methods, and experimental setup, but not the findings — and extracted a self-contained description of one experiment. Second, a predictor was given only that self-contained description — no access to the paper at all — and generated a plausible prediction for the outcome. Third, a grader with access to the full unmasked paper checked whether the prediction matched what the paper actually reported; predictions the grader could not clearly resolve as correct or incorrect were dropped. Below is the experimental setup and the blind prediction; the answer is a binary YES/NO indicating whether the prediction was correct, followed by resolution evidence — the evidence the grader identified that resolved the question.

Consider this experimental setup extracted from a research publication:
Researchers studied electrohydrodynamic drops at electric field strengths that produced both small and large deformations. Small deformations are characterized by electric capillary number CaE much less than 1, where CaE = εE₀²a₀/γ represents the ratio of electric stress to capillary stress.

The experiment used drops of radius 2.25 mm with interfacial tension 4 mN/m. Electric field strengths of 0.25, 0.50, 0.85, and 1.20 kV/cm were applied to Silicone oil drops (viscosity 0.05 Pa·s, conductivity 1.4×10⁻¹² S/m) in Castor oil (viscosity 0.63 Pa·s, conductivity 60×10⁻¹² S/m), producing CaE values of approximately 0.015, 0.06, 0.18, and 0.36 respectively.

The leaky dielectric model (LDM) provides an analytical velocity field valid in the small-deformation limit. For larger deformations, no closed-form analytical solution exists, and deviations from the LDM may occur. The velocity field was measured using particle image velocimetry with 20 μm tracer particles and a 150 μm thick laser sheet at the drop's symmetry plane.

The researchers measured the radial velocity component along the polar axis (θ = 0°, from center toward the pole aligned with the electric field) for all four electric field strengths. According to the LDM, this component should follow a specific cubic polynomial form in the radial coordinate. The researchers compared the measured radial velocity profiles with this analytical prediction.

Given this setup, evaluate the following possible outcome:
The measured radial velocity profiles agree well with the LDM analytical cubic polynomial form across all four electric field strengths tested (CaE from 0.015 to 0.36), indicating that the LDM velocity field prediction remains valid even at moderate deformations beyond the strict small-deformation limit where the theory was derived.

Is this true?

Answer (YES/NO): NO